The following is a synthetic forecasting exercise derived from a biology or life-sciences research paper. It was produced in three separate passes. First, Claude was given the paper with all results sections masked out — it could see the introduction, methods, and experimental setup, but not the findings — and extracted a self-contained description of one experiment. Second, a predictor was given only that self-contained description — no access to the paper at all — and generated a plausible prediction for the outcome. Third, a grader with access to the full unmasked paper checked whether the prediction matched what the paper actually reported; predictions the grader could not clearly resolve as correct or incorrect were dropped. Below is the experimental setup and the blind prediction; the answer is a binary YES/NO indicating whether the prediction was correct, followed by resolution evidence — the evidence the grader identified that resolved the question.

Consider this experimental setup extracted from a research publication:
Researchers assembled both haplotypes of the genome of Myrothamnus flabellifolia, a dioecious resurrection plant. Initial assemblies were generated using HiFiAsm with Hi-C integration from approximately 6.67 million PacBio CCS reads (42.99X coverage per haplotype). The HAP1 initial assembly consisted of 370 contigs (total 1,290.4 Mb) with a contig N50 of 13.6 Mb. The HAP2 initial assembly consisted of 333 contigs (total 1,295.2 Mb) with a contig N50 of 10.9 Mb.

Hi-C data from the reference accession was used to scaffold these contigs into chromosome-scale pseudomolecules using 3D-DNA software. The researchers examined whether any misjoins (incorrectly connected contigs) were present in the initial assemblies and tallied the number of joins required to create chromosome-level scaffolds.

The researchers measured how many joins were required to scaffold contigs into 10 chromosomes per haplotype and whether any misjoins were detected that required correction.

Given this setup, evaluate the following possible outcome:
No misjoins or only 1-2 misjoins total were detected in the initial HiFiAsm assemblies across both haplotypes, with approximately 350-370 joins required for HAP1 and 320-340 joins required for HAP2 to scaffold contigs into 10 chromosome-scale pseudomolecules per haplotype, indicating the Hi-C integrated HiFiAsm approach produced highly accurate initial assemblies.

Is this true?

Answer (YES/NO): NO